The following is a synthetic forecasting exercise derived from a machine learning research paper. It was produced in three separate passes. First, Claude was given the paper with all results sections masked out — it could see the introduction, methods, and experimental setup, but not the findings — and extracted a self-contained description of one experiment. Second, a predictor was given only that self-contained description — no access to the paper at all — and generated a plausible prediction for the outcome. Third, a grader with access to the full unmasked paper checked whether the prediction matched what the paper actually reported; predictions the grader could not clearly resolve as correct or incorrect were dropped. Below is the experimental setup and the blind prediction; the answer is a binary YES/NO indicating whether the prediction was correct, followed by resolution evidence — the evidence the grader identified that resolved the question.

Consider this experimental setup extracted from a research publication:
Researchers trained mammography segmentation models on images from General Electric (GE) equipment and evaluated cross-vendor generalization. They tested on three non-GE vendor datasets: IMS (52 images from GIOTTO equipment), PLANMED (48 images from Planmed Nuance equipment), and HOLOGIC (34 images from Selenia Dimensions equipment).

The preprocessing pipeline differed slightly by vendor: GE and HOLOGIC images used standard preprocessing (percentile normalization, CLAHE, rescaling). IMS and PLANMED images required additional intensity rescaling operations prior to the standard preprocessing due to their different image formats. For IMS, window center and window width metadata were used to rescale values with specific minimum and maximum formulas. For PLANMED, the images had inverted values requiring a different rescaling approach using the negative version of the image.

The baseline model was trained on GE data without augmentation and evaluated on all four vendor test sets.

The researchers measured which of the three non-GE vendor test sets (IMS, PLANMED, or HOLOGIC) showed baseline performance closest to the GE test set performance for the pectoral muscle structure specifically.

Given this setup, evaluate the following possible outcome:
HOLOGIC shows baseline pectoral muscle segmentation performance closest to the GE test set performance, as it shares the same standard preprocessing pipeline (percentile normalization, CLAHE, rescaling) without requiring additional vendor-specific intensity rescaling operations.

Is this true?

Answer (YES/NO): NO